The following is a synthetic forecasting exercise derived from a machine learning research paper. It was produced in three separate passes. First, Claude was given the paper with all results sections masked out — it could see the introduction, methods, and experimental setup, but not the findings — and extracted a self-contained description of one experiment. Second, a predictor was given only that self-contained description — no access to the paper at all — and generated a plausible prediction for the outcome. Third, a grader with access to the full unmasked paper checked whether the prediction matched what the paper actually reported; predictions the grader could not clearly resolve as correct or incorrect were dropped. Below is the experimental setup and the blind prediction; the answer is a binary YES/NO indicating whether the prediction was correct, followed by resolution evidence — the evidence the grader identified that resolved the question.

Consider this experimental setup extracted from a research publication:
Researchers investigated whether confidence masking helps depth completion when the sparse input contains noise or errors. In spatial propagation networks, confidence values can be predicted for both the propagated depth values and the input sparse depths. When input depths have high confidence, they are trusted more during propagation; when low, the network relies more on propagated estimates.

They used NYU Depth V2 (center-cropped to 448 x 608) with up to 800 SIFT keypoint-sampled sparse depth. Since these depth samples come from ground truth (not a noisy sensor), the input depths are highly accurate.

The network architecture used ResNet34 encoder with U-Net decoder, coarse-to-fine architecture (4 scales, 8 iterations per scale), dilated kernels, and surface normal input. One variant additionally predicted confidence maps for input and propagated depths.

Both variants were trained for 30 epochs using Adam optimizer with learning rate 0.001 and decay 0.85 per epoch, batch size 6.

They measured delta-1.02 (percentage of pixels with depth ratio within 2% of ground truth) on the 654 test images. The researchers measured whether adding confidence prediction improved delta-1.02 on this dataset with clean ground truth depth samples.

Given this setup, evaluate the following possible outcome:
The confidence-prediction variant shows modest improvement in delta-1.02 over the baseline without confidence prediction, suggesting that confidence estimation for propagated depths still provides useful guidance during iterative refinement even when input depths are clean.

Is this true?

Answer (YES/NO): NO